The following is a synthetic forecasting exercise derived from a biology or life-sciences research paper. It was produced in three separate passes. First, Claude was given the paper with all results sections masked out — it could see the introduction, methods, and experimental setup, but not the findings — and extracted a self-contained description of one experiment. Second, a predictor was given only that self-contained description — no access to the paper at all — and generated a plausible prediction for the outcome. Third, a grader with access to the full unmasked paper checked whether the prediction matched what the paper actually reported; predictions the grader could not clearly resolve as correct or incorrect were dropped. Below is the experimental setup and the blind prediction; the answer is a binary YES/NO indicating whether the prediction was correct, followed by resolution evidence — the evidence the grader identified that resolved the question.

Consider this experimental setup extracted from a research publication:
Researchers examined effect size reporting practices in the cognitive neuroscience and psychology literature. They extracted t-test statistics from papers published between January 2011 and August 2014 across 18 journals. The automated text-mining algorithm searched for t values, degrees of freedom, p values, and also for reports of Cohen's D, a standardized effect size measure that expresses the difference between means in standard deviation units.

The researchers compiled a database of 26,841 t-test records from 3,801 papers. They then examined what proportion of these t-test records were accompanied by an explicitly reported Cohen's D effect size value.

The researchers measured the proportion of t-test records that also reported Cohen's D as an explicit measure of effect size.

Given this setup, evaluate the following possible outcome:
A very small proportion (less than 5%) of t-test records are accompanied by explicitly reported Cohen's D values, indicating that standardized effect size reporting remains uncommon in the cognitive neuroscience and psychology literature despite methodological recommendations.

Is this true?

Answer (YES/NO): NO